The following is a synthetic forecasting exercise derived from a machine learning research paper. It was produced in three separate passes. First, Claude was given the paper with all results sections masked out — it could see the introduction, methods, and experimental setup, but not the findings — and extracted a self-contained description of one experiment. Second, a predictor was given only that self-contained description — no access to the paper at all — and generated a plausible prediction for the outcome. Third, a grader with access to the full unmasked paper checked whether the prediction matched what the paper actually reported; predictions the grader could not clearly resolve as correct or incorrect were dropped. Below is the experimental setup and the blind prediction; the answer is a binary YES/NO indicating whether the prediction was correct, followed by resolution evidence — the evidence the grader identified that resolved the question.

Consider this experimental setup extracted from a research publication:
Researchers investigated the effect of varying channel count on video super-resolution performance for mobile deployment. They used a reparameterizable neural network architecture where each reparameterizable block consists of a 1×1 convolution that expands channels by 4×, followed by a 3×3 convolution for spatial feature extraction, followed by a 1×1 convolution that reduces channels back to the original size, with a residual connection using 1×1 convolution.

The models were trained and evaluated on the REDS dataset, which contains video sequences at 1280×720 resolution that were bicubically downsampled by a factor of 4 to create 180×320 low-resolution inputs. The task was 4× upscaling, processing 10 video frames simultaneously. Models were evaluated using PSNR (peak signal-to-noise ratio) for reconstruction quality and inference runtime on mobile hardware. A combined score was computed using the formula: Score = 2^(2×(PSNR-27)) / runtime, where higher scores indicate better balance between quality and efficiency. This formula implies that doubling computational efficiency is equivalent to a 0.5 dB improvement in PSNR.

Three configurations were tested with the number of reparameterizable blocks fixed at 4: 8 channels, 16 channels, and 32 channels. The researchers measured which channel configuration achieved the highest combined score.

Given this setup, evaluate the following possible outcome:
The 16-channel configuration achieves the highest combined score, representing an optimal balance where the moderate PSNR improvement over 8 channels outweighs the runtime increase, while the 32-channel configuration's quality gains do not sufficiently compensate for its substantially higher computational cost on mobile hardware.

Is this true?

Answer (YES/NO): YES